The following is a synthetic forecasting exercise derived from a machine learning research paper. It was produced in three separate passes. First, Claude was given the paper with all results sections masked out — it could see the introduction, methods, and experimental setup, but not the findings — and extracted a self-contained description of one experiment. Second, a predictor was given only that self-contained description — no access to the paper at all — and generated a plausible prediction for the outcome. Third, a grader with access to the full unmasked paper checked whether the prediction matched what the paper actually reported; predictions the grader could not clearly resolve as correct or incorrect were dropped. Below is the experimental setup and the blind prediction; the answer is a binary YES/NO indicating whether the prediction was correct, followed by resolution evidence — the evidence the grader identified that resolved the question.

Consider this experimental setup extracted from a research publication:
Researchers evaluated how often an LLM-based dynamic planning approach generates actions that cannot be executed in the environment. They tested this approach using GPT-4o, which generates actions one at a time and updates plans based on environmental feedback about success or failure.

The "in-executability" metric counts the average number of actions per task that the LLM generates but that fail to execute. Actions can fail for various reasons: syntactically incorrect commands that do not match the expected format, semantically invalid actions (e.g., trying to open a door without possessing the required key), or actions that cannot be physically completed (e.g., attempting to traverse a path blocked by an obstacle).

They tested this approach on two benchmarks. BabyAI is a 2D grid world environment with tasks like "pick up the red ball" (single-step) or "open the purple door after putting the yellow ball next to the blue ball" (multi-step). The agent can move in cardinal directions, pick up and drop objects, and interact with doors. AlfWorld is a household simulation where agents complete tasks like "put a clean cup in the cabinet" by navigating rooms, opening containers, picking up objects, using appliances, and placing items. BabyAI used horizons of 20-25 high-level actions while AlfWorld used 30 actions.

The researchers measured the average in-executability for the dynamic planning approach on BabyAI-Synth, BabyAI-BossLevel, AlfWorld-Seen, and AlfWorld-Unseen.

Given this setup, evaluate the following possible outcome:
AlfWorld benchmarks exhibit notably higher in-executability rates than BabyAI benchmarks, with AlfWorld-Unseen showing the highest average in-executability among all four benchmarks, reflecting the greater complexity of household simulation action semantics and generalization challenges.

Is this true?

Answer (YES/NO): YES